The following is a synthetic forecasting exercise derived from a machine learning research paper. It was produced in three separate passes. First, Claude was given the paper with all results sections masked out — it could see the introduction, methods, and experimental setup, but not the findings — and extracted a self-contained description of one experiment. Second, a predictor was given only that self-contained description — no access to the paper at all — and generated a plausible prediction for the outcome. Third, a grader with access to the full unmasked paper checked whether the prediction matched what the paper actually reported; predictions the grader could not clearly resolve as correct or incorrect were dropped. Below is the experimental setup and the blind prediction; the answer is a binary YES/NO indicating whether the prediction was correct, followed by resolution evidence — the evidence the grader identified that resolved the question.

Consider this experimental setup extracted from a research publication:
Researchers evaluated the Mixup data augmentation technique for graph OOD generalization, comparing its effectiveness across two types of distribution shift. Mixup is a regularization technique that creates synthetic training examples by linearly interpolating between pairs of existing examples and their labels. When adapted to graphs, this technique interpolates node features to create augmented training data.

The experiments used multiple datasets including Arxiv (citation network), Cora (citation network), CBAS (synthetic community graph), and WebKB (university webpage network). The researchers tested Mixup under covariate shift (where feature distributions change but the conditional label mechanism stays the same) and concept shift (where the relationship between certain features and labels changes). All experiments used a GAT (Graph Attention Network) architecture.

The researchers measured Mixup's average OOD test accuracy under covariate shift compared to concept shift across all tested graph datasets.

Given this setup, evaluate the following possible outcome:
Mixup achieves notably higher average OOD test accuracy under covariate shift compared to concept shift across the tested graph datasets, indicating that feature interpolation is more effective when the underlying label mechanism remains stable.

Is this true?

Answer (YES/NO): NO